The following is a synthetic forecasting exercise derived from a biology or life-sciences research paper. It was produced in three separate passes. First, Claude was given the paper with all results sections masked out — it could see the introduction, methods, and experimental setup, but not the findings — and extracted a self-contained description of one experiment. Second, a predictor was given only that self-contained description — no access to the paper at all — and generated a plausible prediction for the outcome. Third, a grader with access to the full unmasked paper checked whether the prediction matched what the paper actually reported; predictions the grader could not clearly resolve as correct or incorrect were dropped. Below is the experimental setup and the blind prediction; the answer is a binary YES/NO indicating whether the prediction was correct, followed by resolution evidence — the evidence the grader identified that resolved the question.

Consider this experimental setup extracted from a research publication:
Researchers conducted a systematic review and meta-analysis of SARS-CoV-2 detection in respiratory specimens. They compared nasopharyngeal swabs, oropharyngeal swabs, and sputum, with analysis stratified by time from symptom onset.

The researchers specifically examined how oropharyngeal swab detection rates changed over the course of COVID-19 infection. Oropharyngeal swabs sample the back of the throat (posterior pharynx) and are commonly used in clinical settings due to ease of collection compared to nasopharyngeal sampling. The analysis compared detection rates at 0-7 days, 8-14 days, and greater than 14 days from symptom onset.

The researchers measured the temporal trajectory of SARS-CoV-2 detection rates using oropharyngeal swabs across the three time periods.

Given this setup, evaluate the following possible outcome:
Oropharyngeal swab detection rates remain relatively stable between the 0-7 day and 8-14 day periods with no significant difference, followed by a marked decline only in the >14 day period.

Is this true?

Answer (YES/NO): NO